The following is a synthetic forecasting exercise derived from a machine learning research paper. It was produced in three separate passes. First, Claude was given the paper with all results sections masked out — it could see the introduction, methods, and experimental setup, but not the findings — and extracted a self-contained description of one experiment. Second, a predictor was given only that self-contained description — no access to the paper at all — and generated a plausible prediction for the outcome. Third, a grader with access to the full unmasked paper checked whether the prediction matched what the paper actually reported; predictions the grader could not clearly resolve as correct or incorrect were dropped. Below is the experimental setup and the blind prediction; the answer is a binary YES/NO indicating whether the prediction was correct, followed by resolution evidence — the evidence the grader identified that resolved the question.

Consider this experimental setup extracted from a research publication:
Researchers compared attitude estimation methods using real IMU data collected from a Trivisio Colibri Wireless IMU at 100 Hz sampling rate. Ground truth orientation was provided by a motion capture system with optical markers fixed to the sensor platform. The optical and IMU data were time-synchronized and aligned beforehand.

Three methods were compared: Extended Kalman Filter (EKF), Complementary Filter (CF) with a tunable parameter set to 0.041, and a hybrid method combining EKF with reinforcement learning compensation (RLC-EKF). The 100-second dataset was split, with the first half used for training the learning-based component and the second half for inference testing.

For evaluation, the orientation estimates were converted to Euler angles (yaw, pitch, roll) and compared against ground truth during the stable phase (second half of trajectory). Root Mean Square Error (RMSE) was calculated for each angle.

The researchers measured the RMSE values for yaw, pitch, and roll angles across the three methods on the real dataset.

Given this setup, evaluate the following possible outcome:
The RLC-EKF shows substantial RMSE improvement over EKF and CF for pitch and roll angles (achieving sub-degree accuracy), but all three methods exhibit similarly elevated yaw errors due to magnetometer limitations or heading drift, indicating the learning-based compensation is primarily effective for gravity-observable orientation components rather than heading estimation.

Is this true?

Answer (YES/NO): NO